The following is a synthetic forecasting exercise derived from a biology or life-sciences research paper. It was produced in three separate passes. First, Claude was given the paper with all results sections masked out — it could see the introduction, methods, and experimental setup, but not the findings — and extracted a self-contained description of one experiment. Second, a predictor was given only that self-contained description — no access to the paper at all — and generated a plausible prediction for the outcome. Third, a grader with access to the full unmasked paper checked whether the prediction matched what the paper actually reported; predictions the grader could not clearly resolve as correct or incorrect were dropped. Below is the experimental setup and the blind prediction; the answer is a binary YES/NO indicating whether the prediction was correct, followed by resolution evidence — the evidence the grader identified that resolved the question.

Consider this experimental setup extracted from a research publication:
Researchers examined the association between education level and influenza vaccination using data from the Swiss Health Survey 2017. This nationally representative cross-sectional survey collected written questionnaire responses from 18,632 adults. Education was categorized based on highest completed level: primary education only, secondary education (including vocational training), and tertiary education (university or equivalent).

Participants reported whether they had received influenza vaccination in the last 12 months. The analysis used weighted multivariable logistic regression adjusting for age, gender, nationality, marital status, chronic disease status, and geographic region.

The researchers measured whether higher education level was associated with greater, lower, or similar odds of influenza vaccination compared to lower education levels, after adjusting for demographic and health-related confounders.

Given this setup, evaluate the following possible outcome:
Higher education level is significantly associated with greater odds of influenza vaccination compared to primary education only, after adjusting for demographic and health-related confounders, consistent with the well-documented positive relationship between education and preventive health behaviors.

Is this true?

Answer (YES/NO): YES